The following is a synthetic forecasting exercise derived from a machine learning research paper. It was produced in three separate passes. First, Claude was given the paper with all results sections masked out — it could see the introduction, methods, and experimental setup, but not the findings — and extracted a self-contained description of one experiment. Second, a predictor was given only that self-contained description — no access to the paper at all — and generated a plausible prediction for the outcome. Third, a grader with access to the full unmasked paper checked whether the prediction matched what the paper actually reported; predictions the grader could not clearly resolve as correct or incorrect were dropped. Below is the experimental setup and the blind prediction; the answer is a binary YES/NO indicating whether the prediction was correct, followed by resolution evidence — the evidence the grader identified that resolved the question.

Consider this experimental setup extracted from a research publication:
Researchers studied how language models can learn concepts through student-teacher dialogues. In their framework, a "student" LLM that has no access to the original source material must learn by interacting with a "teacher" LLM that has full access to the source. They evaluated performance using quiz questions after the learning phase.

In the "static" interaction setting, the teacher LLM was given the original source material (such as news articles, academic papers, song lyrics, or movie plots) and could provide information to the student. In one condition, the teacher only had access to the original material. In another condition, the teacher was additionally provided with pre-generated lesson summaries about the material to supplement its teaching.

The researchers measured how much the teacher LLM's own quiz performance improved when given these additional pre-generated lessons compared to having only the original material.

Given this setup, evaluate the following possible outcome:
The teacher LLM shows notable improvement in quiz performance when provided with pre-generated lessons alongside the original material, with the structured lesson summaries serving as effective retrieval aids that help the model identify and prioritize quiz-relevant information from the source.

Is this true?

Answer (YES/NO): NO